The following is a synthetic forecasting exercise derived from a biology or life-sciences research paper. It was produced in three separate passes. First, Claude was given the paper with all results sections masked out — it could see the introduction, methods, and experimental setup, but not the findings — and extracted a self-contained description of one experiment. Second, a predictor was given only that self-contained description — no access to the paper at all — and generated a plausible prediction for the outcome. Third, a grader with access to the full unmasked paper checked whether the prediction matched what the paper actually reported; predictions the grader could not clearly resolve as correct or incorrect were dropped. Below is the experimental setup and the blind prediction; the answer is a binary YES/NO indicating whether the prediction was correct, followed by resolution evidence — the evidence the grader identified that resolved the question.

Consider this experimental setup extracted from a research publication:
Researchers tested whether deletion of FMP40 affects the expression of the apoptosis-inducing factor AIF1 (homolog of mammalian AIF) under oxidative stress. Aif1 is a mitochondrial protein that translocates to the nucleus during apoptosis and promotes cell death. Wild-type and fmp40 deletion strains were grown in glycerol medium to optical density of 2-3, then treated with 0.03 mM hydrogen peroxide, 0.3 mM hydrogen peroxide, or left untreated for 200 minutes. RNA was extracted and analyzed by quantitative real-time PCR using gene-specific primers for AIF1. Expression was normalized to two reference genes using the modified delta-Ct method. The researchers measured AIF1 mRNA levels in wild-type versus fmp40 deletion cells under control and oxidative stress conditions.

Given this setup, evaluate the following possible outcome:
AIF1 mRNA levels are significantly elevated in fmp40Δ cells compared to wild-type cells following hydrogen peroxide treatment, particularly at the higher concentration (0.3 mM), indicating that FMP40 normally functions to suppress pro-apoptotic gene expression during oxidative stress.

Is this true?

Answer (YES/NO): NO